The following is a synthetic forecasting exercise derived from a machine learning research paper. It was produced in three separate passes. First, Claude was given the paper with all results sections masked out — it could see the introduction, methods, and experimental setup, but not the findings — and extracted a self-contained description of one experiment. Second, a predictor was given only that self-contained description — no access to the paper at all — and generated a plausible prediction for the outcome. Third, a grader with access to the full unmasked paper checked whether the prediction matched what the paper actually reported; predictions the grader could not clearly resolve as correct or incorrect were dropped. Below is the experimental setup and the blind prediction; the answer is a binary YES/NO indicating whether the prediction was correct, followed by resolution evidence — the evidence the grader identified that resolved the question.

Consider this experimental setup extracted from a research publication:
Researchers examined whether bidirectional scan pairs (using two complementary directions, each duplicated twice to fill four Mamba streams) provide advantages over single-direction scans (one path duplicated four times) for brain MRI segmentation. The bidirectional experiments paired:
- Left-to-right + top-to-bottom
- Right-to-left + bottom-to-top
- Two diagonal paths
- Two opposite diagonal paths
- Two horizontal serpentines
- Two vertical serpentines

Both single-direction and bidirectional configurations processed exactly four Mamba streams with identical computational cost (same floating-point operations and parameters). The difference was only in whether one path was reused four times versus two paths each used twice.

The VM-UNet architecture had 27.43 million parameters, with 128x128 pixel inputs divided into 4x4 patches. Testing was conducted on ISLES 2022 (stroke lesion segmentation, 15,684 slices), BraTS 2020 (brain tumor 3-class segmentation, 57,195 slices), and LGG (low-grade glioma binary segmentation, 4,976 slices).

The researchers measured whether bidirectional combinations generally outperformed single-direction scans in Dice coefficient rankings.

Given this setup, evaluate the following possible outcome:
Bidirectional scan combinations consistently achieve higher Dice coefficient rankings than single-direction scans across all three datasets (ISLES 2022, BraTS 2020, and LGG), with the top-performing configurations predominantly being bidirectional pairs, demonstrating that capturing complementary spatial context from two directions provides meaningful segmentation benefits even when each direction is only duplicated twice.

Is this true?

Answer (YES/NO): NO